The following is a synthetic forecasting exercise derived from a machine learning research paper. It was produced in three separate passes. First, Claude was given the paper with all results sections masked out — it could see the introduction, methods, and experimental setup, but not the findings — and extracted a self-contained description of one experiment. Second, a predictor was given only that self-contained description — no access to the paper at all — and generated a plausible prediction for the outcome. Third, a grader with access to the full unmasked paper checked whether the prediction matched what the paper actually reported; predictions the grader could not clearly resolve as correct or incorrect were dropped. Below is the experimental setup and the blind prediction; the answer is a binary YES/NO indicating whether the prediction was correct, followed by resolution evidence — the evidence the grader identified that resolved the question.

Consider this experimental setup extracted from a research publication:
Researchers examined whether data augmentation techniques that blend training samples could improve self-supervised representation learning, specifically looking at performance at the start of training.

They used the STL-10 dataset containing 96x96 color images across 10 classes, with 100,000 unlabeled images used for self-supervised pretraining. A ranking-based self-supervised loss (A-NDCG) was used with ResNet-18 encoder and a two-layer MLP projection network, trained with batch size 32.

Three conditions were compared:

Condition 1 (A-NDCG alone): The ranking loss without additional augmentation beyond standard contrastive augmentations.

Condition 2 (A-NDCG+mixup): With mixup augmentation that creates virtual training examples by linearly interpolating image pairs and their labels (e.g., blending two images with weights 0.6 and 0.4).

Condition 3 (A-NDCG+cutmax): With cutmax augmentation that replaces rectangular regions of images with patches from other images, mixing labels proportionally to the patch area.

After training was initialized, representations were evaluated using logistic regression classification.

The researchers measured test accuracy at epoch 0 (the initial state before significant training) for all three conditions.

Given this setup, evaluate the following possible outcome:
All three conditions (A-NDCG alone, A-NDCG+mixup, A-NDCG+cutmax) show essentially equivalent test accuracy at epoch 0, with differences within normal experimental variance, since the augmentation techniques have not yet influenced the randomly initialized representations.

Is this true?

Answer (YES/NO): NO